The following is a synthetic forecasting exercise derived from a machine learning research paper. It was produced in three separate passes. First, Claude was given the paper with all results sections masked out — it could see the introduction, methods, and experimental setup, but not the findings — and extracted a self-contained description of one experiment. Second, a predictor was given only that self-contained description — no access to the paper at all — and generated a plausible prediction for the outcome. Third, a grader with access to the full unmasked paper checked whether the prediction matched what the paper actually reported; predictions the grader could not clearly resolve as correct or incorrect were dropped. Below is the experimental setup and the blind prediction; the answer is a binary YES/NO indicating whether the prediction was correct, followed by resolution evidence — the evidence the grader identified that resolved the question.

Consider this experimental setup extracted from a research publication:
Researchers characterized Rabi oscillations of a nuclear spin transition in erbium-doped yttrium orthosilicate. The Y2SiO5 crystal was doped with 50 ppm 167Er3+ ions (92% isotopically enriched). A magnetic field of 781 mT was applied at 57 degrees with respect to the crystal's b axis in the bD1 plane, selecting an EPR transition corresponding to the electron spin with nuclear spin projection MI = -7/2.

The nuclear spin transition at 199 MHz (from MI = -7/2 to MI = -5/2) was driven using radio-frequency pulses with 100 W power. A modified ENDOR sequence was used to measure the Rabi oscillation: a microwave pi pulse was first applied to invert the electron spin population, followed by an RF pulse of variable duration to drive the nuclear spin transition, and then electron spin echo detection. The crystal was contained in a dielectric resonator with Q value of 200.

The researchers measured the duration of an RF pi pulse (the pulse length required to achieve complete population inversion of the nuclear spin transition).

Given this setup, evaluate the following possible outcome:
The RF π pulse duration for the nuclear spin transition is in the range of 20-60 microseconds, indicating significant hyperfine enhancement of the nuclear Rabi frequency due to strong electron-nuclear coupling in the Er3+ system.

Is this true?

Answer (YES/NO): NO